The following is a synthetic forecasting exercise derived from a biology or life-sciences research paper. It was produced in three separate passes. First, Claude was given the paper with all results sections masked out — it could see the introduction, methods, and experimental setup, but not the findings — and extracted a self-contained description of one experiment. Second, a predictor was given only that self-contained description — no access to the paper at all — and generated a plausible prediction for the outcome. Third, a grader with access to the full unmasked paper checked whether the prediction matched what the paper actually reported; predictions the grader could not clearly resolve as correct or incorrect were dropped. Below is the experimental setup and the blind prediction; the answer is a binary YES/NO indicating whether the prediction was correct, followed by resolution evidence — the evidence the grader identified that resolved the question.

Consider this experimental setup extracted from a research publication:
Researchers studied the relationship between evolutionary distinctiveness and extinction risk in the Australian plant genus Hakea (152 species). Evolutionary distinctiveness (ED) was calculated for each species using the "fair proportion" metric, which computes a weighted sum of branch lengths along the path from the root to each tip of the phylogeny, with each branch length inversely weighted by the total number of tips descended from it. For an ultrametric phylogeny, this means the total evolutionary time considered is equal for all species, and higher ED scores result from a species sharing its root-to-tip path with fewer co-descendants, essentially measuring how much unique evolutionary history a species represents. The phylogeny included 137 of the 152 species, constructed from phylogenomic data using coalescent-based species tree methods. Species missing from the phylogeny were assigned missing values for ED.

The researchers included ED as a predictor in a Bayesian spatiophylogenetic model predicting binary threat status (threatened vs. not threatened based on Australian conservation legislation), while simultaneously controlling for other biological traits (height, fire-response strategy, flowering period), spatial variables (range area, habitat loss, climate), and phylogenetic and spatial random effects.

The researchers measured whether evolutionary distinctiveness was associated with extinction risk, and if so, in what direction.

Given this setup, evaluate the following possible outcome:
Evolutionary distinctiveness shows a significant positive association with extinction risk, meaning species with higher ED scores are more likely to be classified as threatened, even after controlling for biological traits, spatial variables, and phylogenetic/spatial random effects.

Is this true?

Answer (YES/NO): YES